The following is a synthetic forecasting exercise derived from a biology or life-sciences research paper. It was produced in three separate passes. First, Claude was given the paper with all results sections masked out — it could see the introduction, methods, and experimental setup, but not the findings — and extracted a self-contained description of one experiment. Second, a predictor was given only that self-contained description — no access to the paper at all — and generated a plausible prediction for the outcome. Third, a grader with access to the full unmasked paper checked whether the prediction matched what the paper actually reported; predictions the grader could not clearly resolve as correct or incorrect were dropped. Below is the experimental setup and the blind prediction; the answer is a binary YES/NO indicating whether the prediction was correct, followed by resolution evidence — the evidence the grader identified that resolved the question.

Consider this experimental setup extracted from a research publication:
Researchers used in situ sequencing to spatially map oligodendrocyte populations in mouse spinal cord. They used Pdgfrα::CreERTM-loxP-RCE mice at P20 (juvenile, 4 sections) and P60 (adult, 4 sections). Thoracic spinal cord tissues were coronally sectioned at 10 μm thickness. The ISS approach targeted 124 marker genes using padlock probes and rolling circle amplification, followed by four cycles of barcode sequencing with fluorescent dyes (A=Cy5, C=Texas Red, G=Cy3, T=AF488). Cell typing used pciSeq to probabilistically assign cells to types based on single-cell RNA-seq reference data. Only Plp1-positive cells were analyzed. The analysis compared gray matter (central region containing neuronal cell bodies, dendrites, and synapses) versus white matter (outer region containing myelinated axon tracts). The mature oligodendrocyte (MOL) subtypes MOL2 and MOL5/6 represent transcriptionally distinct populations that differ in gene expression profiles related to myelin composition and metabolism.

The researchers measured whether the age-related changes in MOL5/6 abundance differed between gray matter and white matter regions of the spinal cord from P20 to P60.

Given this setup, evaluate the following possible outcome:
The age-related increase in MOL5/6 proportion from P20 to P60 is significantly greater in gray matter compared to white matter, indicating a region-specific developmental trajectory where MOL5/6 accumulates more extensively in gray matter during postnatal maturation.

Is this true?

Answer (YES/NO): YES